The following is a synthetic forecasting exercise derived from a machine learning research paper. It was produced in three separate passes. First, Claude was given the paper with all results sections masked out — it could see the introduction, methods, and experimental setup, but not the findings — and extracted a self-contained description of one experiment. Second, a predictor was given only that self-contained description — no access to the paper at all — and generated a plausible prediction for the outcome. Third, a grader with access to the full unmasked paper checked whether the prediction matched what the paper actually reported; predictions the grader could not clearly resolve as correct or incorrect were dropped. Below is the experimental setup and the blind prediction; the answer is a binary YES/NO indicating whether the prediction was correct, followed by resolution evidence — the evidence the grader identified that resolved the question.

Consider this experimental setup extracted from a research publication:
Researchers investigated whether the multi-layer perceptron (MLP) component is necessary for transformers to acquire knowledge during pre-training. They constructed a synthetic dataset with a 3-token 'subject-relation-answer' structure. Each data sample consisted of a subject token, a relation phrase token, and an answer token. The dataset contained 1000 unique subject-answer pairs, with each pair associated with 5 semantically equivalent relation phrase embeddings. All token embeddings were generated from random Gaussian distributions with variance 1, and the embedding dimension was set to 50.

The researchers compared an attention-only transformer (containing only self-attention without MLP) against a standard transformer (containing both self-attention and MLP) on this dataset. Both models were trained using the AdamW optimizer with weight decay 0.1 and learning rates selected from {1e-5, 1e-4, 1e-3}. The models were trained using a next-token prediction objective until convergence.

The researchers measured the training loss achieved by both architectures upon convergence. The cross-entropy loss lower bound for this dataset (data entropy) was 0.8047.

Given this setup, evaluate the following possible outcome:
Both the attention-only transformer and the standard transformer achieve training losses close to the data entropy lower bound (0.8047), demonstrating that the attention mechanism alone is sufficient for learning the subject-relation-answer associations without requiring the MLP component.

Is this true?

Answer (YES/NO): NO